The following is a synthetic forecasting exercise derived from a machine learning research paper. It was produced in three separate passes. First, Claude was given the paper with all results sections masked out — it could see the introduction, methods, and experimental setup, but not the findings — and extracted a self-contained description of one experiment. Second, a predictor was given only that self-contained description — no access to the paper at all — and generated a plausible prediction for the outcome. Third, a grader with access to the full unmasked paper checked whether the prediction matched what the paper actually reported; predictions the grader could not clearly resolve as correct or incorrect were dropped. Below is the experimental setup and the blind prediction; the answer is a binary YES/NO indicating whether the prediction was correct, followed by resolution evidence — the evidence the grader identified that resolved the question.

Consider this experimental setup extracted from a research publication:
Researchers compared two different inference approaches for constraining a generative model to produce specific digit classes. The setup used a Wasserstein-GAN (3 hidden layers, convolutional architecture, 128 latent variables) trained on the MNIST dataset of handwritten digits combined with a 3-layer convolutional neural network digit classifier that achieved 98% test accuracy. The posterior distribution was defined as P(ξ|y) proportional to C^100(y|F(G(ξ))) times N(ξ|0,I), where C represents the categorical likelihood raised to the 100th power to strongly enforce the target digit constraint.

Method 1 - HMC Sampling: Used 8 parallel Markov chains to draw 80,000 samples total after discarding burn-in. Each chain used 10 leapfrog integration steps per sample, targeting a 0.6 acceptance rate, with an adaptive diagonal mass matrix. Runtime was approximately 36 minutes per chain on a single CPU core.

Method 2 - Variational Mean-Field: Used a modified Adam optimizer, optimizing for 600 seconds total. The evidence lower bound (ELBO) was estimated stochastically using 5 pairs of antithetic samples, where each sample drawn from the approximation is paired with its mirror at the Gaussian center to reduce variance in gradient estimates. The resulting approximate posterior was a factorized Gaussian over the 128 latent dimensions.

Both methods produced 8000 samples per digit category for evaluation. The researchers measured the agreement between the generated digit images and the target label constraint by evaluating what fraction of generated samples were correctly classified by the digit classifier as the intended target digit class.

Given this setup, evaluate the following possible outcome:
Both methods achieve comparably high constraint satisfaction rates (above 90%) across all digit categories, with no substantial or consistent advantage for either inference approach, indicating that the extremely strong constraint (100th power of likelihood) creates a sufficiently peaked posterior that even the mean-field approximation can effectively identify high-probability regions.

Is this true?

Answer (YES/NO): YES